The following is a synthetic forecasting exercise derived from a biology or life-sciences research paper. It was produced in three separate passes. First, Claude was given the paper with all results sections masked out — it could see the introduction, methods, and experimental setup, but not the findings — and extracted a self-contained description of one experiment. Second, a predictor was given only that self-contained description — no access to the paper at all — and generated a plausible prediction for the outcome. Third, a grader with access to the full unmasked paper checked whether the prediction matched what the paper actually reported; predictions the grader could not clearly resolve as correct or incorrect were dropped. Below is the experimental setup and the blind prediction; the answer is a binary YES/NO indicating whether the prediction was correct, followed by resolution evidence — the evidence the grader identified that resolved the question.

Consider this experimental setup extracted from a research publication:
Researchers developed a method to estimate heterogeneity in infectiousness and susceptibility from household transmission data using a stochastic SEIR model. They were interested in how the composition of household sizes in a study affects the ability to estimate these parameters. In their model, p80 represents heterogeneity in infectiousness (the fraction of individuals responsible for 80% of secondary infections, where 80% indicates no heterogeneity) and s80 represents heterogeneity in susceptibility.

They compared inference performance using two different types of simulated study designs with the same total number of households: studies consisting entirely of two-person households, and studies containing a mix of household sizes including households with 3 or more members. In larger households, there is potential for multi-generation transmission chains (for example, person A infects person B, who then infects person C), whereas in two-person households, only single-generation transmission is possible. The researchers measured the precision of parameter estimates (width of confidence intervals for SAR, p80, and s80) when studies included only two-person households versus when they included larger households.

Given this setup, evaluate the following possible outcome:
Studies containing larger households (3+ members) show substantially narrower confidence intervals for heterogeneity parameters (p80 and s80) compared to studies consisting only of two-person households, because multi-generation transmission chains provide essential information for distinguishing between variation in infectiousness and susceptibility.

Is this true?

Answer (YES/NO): YES